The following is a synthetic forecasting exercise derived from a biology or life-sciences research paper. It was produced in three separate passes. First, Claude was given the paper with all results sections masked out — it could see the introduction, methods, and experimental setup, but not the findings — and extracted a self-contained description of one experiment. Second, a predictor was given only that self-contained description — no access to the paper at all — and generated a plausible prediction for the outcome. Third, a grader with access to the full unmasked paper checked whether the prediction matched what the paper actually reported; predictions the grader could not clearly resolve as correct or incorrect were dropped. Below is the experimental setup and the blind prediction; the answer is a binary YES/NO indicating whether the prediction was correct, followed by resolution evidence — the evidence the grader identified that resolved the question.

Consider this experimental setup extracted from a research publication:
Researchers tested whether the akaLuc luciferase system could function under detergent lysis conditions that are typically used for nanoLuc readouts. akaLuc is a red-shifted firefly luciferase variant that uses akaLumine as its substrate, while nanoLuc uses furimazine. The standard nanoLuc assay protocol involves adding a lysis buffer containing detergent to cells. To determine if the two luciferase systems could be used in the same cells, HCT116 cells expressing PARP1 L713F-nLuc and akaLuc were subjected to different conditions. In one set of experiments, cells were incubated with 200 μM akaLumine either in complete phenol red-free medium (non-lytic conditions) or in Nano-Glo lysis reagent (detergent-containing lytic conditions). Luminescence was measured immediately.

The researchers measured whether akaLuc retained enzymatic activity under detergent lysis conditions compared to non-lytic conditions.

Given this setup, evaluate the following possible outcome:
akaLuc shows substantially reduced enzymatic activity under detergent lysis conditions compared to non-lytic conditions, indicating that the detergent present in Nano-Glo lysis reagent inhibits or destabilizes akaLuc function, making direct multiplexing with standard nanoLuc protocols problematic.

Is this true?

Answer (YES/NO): YES